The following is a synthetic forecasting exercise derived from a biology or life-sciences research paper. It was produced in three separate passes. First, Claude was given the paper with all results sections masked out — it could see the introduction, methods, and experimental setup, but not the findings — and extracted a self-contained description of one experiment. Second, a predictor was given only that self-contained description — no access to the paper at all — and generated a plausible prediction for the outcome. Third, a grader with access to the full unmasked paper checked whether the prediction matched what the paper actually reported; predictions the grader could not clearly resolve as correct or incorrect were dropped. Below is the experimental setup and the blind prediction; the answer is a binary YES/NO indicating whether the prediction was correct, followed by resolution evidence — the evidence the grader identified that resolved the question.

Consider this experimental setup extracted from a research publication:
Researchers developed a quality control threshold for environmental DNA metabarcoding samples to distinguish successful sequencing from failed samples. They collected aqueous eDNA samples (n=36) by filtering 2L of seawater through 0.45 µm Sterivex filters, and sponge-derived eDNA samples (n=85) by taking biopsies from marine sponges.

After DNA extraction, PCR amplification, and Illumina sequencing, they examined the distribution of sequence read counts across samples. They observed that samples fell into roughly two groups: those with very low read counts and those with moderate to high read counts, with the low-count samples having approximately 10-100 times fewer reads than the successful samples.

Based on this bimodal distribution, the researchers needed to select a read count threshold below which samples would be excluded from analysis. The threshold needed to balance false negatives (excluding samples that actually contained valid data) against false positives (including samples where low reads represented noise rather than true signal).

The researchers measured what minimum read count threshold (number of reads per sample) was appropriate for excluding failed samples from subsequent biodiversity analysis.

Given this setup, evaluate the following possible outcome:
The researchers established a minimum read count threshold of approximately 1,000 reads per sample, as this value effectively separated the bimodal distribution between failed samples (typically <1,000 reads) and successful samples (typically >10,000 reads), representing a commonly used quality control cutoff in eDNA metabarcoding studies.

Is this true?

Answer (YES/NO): NO